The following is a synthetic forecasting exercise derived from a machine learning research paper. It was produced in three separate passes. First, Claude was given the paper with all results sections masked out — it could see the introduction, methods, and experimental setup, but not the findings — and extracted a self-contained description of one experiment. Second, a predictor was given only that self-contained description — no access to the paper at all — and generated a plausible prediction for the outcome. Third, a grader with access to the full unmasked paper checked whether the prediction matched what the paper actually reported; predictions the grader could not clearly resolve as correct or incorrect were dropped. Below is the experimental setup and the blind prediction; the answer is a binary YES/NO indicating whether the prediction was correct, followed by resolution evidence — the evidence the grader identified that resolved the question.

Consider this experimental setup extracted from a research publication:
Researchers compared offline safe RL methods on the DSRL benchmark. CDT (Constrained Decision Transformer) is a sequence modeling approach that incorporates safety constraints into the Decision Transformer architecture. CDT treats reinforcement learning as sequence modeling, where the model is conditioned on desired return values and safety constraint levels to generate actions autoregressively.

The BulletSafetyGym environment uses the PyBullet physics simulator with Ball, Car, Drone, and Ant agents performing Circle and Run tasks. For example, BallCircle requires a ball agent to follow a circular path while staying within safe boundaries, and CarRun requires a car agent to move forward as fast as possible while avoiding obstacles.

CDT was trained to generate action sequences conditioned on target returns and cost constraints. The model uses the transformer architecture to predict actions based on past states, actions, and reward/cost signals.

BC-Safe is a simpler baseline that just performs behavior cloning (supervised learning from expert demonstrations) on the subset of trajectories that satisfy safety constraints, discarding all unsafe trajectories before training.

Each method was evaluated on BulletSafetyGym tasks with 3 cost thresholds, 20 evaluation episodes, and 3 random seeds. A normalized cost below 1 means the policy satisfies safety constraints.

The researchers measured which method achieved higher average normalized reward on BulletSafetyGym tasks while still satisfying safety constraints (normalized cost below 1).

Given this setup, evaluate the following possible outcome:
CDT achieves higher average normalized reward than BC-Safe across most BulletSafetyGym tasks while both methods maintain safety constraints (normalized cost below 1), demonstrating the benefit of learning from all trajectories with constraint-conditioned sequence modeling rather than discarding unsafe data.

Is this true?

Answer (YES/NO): NO